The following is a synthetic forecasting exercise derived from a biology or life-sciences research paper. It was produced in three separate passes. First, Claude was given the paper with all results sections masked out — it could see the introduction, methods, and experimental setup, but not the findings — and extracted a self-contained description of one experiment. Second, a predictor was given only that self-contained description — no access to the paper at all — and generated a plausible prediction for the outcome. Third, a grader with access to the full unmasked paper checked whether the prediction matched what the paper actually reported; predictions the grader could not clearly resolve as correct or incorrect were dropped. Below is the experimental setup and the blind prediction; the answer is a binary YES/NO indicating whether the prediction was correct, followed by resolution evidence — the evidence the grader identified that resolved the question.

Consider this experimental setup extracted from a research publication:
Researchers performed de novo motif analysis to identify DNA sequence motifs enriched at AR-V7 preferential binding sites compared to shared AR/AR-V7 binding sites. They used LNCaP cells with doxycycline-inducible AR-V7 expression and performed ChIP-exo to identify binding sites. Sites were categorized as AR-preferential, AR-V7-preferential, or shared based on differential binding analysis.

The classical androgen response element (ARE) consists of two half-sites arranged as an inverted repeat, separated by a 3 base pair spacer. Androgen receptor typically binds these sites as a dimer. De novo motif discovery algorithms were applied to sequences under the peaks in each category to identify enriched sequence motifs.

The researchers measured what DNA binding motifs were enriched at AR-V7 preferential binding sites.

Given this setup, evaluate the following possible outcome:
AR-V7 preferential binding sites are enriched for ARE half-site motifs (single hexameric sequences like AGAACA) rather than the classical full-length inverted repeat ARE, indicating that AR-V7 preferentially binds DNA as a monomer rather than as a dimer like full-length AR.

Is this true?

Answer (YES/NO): NO